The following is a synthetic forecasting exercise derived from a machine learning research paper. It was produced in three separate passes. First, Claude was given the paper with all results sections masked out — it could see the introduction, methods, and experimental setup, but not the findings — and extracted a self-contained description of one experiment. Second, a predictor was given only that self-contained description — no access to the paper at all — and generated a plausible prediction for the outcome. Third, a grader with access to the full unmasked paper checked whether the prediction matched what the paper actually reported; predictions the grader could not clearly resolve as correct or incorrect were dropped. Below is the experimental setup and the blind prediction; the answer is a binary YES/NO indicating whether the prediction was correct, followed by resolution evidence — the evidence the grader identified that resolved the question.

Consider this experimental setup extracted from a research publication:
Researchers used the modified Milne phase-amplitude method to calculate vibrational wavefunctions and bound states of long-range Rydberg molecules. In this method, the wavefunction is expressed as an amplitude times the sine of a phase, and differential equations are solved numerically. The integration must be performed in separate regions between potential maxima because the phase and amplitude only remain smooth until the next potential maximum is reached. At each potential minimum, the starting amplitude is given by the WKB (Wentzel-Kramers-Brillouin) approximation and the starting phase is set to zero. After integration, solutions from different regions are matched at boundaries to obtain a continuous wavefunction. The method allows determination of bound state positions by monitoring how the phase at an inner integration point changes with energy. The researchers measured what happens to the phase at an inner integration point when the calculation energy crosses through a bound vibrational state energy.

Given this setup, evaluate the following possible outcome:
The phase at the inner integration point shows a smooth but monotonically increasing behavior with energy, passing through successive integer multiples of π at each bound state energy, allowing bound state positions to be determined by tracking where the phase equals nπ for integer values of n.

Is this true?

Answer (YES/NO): NO